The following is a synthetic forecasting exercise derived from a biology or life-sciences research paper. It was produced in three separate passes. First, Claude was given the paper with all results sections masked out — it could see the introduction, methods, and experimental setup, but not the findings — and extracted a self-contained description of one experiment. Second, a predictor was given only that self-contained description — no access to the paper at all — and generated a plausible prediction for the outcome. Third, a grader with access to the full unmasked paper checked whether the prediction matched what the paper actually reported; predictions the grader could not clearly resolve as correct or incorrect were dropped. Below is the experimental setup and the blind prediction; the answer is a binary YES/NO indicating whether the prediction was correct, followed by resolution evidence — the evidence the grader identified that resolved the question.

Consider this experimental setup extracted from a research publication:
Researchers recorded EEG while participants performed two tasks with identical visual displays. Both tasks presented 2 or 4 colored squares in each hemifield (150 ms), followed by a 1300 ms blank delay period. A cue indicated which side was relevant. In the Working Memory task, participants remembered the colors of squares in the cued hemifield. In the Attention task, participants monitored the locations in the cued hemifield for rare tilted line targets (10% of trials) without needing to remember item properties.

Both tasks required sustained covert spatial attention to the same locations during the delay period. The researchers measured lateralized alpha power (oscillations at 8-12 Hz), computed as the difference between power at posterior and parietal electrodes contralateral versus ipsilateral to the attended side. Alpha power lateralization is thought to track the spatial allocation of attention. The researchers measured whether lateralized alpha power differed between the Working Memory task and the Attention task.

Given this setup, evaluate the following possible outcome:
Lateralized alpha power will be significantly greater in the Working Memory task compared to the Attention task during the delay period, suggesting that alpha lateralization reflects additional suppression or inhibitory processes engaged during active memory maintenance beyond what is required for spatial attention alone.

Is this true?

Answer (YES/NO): YES